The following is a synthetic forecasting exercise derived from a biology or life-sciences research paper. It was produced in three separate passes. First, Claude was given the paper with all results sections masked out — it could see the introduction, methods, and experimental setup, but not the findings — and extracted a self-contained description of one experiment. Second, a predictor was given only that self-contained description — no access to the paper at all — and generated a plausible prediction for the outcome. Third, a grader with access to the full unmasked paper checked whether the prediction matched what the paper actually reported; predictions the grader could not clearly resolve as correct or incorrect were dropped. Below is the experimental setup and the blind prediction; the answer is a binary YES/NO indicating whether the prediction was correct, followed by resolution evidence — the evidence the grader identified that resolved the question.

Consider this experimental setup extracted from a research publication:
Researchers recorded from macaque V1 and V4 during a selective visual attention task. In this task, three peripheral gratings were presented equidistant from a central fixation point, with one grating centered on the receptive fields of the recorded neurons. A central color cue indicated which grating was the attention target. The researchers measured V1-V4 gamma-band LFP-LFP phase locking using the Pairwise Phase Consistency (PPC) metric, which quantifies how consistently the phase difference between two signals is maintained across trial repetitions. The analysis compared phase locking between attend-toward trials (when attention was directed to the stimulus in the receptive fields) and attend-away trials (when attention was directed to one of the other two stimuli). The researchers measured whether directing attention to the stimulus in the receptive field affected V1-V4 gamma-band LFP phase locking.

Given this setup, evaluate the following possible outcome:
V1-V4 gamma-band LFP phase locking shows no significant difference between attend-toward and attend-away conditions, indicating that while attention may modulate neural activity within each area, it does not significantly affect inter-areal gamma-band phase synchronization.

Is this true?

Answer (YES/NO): NO